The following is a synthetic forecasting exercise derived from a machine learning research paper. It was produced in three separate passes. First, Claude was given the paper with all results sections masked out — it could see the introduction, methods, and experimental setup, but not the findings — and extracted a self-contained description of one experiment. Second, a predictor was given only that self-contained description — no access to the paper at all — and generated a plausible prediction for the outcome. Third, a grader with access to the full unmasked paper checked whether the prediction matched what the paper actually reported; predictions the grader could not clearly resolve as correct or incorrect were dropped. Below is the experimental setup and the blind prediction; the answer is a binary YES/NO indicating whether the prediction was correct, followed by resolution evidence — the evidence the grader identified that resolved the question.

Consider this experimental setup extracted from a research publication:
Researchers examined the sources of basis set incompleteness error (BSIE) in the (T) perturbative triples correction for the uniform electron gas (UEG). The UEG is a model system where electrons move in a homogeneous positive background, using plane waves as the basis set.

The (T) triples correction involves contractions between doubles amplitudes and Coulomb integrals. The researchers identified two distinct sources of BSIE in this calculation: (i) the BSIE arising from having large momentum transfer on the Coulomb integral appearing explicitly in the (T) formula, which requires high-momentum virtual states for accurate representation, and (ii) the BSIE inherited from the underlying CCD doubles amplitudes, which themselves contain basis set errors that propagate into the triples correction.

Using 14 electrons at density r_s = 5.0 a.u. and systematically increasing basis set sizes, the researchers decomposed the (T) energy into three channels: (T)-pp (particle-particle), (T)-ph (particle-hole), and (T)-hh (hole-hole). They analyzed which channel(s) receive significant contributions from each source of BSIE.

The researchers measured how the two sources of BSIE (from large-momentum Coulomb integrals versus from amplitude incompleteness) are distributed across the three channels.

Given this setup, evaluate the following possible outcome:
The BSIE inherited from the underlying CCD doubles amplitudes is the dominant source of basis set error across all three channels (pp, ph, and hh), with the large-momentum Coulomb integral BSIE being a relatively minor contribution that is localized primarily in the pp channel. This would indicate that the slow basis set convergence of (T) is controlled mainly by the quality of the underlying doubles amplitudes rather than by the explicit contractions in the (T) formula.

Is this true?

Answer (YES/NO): NO